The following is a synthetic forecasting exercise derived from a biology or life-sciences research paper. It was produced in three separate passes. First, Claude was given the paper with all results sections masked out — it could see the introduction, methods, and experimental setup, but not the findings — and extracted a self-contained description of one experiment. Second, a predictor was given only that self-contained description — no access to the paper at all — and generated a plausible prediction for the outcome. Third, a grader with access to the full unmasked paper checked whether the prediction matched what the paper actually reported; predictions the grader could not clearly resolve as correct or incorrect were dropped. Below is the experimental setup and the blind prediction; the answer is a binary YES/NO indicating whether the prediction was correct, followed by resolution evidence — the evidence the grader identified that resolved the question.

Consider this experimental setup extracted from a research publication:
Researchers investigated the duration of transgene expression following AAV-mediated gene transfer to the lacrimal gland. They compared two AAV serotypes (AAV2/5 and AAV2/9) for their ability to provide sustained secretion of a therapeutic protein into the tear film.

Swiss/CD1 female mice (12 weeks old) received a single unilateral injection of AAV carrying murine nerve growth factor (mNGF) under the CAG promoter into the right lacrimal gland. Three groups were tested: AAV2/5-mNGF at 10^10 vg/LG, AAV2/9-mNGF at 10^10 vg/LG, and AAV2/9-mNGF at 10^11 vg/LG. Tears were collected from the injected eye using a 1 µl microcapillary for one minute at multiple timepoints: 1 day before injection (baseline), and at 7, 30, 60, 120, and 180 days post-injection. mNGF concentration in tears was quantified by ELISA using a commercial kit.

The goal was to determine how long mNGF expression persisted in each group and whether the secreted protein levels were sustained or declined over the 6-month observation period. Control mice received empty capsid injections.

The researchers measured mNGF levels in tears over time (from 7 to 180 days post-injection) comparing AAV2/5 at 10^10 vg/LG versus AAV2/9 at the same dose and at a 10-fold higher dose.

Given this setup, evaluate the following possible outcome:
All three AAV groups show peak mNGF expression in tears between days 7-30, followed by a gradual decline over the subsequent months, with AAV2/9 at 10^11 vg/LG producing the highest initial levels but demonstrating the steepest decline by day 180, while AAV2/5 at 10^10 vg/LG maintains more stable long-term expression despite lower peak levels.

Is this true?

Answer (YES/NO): NO